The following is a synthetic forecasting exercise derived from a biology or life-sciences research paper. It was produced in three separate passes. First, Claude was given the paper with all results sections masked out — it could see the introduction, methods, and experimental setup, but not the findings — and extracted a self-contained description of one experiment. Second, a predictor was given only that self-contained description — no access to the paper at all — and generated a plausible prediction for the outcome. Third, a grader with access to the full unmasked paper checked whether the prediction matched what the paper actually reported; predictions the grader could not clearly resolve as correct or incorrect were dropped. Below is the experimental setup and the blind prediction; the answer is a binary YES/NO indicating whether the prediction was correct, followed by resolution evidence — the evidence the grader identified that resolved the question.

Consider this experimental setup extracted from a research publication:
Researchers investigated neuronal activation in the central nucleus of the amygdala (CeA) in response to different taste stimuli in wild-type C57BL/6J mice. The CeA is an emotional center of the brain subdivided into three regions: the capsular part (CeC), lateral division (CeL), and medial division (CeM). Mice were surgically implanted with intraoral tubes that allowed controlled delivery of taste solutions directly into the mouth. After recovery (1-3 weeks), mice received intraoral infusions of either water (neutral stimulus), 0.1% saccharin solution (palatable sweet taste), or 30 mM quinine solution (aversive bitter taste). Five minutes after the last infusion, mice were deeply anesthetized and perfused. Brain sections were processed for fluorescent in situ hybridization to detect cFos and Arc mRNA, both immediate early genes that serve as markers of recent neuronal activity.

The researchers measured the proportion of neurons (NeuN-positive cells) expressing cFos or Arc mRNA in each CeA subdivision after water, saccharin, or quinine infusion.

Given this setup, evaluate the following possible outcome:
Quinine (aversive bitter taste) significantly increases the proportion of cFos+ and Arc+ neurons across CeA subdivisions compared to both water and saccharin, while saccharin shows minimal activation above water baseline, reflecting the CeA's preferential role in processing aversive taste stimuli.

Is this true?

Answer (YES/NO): NO